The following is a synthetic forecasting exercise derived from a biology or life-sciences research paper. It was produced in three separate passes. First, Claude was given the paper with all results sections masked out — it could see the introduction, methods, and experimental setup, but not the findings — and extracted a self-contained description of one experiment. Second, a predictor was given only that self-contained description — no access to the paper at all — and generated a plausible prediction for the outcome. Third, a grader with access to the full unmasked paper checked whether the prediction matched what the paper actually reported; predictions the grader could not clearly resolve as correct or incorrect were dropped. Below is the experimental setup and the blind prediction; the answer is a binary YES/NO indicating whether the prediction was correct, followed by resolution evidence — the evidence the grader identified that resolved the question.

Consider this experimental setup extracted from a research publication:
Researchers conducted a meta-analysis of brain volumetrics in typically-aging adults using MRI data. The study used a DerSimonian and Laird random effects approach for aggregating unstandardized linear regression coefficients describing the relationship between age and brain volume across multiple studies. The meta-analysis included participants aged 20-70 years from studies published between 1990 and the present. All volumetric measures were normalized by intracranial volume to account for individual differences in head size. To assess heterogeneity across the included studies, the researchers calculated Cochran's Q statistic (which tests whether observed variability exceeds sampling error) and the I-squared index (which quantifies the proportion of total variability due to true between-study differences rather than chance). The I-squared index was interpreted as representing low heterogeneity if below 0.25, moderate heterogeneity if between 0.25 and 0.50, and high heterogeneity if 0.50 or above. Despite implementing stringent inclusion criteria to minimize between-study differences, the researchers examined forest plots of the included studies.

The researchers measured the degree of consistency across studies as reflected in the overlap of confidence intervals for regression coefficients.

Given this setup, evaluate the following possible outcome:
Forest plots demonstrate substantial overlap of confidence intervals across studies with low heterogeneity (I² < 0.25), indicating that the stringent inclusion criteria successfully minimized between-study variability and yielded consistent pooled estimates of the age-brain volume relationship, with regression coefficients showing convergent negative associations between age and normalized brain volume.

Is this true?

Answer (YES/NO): NO